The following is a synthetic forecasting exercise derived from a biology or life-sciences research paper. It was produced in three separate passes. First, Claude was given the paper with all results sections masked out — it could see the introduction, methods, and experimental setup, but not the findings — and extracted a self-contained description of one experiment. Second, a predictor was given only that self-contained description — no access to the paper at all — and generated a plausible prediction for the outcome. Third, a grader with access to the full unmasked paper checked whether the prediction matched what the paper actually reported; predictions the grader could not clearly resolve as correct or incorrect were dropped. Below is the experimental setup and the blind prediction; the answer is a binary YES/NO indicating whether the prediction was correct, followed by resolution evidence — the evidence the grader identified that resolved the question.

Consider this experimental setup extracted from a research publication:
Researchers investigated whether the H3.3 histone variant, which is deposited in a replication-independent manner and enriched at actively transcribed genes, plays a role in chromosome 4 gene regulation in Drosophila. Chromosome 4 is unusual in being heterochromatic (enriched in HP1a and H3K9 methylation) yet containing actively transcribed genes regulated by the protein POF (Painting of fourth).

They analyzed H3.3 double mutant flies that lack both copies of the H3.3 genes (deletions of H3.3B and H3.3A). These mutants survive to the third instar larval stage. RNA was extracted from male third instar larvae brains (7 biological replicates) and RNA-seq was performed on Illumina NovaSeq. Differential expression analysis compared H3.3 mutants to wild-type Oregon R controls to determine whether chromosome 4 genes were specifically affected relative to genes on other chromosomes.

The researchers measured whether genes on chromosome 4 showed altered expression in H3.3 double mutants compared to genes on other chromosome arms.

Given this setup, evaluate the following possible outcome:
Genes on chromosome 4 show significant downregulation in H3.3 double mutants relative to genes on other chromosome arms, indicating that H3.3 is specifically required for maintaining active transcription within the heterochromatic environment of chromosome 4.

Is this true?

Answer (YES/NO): NO